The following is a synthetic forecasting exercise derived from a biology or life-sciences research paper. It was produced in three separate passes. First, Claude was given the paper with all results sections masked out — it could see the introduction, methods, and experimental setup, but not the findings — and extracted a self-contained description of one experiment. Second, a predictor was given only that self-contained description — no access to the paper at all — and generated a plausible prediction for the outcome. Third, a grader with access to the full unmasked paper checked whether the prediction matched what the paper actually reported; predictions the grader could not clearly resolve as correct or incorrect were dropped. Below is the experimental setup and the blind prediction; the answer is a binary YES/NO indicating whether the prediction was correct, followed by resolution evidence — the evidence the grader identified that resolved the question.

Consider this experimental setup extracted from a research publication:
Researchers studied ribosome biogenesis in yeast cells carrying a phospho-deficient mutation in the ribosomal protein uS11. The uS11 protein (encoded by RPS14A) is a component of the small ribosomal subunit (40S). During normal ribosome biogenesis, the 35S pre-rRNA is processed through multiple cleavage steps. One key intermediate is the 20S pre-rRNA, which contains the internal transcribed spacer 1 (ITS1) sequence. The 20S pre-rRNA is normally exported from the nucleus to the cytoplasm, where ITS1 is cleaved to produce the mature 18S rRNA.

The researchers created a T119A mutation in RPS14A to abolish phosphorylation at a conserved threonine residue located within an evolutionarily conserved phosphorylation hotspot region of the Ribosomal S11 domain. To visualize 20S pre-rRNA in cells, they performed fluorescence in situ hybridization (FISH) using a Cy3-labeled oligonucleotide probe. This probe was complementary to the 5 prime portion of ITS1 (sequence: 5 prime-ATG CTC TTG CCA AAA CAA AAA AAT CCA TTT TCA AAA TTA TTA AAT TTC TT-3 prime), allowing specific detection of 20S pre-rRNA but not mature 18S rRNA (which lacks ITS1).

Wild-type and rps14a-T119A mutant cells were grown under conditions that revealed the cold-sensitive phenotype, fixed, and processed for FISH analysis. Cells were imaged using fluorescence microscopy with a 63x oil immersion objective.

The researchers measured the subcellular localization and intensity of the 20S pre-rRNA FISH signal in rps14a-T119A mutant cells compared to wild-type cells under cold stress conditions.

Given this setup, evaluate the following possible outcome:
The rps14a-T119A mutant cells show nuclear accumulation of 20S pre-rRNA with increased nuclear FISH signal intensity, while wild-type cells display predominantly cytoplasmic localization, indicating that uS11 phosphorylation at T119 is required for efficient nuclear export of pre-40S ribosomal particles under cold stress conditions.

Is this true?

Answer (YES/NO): NO